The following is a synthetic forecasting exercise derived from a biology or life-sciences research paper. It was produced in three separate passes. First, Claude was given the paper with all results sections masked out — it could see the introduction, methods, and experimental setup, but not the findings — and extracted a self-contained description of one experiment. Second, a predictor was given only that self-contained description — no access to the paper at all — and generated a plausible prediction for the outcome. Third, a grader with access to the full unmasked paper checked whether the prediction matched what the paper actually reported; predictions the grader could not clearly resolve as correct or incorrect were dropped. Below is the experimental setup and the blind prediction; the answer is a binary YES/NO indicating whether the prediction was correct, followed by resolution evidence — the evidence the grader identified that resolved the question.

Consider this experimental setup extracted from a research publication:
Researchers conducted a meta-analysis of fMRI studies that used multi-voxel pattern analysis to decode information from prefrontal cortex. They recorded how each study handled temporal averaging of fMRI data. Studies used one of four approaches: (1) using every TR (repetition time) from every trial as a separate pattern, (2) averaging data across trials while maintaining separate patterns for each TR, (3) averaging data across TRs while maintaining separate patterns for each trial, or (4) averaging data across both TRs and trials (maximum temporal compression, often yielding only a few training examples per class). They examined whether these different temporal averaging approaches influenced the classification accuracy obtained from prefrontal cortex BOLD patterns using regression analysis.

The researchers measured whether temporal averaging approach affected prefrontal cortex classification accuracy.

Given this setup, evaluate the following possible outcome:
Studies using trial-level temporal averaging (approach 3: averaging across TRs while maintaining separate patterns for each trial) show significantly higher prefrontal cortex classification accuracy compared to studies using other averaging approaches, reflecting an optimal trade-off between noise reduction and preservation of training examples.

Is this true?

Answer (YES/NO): NO